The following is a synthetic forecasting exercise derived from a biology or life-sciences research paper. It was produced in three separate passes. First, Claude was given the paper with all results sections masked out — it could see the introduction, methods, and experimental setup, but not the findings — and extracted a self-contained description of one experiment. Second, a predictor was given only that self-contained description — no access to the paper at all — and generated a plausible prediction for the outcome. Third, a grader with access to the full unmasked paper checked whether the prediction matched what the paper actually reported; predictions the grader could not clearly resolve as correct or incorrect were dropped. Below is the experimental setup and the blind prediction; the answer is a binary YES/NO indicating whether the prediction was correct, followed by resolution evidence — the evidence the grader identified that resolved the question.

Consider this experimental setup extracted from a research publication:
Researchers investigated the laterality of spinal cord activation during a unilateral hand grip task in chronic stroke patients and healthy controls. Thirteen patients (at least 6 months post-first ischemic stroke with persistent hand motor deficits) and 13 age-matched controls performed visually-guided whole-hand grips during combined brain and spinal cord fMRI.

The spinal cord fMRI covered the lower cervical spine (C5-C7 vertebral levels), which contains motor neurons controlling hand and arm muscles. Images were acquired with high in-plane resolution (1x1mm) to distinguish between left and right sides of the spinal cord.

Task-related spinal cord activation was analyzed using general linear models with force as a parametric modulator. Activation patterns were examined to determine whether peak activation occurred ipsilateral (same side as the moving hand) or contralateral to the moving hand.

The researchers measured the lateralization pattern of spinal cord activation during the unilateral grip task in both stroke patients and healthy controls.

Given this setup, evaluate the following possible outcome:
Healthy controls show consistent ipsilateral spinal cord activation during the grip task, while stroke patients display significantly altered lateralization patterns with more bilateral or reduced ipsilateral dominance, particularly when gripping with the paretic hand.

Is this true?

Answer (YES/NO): NO